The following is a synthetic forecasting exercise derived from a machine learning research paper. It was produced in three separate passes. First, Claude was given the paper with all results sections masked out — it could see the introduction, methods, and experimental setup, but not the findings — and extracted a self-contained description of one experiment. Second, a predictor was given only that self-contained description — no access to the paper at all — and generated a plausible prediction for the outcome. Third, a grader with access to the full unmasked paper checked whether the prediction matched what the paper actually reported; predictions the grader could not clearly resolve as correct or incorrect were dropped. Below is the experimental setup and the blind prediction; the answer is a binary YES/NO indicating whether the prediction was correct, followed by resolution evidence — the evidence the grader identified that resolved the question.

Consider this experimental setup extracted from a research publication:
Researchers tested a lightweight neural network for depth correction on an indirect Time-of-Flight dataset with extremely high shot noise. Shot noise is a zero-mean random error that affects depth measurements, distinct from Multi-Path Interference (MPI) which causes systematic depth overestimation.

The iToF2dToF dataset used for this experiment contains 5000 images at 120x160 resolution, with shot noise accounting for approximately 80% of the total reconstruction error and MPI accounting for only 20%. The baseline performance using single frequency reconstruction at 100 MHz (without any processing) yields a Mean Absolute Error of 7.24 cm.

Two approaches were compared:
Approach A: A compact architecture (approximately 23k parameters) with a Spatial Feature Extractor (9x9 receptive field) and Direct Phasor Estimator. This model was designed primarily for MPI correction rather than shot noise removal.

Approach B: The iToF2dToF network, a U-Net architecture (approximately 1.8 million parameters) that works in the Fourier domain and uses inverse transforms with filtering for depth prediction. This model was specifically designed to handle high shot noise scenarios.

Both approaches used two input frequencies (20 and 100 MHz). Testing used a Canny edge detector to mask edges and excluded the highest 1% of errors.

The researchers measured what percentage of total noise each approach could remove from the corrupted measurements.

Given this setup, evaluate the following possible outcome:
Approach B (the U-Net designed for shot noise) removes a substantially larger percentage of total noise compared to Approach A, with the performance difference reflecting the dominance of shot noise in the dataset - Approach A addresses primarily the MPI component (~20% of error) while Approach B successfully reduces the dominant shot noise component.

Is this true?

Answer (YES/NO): NO